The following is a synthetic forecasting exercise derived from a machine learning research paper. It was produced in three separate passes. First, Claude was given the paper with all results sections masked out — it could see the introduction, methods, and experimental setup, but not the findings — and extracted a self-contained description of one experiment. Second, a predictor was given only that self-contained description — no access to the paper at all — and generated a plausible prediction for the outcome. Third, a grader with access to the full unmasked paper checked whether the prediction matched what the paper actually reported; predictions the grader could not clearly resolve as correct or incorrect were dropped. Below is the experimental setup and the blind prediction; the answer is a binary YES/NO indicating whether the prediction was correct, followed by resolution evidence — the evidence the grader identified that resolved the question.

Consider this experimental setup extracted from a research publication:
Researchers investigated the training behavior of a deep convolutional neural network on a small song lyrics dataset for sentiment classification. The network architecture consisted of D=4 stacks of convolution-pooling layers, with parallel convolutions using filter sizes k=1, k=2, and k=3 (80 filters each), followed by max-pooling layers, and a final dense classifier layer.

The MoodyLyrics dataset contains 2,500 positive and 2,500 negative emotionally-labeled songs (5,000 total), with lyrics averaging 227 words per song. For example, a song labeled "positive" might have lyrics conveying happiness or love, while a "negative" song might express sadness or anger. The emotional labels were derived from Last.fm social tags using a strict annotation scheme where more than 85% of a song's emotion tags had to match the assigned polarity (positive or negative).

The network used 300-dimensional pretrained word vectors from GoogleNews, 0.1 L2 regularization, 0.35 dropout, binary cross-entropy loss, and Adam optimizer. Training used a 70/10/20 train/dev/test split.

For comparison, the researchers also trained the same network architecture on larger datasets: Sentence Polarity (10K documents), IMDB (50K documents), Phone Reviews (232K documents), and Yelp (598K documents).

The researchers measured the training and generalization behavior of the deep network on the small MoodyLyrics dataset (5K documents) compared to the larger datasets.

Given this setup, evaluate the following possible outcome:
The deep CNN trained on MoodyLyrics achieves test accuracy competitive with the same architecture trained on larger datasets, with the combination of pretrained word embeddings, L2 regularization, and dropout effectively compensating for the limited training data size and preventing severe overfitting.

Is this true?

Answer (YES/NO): NO